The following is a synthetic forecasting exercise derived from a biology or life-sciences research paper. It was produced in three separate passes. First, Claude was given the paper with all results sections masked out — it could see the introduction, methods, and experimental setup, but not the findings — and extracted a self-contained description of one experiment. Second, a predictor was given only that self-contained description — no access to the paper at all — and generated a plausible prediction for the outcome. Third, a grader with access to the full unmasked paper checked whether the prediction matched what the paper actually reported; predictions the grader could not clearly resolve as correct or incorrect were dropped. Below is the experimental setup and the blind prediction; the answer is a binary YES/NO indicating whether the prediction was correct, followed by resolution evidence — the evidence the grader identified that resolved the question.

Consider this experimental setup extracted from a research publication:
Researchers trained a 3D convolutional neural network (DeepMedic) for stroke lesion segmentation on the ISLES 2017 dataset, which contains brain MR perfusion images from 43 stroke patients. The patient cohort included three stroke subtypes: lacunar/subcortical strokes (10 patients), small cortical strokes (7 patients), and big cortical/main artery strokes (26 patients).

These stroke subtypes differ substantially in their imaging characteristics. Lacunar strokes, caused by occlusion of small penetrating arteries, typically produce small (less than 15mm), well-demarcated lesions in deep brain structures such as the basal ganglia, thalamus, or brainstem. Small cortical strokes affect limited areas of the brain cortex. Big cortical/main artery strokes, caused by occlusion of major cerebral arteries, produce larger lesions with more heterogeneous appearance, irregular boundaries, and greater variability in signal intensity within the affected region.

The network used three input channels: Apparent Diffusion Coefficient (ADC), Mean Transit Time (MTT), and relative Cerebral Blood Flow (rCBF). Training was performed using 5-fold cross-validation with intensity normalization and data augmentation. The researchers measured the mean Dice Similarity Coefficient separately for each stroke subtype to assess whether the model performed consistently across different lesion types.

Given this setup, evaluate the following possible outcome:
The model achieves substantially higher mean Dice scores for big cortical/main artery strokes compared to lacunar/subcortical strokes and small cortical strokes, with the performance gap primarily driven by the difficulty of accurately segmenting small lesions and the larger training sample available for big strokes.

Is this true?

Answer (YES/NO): YES